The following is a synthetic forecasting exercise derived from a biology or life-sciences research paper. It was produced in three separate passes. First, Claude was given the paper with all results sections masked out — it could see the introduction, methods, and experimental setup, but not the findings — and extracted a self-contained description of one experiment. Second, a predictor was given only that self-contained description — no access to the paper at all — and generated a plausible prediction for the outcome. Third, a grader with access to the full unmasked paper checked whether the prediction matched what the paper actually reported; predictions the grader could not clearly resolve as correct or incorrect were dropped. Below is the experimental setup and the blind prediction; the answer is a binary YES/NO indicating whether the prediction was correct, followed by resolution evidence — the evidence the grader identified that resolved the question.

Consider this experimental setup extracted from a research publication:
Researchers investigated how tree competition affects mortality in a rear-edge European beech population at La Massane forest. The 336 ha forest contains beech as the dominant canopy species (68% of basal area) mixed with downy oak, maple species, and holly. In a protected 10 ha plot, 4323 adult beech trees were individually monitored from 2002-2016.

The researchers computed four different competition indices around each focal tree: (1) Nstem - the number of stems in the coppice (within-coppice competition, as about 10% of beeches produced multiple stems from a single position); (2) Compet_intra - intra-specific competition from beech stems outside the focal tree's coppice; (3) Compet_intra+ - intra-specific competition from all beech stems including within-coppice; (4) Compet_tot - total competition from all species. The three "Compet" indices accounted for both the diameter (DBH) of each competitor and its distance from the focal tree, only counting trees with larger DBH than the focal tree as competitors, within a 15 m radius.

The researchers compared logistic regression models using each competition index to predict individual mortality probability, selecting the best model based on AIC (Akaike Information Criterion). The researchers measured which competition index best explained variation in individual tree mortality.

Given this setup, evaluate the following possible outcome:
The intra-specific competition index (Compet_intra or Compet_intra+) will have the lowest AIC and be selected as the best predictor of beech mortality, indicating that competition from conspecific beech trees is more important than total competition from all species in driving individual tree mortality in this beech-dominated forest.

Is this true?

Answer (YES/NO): NO